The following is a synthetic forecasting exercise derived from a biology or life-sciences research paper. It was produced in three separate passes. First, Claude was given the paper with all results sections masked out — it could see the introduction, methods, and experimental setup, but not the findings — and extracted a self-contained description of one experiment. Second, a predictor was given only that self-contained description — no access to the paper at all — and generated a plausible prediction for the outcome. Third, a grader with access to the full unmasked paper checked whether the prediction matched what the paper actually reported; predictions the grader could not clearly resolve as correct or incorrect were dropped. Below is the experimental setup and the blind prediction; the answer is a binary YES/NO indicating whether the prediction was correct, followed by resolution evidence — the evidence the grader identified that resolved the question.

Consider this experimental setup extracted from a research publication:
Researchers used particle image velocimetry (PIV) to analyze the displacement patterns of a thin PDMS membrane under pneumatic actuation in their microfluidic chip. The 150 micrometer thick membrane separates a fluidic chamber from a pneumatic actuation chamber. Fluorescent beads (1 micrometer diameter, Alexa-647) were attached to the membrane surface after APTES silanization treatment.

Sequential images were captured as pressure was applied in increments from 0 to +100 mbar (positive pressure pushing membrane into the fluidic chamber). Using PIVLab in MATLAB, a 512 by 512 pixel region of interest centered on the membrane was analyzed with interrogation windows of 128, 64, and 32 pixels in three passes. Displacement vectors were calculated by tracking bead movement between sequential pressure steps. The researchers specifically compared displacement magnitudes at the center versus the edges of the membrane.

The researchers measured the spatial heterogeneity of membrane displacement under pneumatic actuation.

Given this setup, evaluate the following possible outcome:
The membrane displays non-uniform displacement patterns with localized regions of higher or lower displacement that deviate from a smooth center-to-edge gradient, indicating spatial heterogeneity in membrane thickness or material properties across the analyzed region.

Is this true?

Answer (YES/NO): YES